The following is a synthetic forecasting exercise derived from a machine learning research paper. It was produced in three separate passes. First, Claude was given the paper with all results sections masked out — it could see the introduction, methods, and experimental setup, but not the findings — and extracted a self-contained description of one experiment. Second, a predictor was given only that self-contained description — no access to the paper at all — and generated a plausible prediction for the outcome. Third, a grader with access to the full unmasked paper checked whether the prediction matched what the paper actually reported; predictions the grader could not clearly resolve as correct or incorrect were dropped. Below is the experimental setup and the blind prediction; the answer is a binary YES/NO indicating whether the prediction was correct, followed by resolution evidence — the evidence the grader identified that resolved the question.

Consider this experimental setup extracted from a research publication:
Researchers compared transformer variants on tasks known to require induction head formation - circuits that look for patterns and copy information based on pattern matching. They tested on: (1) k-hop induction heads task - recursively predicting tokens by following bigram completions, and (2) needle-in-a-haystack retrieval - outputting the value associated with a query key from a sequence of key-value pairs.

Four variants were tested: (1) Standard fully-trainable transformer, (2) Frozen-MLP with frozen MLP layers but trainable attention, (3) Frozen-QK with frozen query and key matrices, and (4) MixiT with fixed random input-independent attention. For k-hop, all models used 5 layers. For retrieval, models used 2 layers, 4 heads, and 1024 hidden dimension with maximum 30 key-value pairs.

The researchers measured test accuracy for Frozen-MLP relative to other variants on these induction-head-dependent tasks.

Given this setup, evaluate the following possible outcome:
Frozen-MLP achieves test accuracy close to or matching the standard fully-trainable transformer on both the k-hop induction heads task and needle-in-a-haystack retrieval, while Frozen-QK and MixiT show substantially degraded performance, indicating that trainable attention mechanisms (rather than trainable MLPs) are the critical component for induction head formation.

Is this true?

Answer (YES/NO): NO